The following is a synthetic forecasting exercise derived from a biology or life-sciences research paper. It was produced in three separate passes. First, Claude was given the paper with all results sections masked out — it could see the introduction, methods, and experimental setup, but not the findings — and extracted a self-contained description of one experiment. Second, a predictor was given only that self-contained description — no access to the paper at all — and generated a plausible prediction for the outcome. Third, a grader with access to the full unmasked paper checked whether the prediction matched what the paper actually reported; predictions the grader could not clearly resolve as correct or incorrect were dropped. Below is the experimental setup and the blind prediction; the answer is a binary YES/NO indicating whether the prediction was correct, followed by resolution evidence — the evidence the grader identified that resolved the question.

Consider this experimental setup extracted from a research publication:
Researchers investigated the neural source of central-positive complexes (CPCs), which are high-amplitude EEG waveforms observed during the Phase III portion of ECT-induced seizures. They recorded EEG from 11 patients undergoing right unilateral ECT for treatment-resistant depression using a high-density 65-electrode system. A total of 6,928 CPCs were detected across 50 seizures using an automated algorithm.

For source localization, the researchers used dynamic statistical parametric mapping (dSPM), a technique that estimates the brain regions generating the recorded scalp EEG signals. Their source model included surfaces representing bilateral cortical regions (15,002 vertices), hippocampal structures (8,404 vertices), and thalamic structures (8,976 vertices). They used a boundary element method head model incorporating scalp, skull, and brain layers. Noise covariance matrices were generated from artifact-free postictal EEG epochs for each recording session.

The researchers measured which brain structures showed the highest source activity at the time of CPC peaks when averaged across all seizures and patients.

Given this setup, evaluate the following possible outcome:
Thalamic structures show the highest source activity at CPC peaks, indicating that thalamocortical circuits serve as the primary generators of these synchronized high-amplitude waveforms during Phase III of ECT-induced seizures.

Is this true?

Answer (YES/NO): NO